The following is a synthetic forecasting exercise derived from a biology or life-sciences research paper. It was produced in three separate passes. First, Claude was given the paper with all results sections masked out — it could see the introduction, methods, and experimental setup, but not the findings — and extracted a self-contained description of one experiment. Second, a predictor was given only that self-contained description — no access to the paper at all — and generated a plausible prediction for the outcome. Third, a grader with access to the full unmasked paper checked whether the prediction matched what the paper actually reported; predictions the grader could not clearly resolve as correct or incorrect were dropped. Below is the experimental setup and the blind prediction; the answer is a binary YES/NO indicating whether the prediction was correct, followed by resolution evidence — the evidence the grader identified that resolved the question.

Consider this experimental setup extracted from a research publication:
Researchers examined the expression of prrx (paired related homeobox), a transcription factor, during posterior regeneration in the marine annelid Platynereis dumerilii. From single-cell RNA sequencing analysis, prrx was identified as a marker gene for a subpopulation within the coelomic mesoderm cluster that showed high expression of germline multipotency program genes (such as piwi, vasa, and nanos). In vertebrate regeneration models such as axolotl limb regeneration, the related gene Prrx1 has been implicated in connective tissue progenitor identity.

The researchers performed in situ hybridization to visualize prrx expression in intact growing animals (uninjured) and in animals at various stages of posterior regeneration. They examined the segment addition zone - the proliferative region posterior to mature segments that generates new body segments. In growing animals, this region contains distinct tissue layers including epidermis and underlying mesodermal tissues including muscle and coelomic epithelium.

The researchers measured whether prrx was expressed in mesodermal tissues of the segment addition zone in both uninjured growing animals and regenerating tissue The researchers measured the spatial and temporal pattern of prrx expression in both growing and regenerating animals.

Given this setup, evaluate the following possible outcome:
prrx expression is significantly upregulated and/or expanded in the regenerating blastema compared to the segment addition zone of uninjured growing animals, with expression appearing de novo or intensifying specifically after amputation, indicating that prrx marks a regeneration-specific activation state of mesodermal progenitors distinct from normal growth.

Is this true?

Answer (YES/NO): YES